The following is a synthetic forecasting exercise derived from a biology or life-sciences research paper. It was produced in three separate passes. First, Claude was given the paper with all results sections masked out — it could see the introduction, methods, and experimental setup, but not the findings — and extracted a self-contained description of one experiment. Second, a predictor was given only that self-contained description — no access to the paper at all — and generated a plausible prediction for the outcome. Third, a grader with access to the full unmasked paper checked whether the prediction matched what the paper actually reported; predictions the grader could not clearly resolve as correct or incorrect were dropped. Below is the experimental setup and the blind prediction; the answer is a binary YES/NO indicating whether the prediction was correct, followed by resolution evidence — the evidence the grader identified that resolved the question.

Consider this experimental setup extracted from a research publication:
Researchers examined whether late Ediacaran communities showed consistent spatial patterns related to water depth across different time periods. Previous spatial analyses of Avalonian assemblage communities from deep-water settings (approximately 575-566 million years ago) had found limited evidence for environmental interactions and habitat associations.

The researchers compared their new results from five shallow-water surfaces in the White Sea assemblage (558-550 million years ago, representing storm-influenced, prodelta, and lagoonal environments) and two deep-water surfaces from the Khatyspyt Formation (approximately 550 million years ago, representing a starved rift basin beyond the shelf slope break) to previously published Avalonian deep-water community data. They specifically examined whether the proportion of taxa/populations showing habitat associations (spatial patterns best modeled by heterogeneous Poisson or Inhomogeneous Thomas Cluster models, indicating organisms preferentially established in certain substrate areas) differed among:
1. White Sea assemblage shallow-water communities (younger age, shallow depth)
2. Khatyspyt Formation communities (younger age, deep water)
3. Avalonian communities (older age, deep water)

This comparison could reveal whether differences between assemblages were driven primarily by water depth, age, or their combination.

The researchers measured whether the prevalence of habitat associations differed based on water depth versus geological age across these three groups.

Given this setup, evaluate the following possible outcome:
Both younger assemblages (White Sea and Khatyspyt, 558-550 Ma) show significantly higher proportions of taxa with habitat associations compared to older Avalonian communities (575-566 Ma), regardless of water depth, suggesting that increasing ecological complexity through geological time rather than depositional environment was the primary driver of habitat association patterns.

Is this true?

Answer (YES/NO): NO